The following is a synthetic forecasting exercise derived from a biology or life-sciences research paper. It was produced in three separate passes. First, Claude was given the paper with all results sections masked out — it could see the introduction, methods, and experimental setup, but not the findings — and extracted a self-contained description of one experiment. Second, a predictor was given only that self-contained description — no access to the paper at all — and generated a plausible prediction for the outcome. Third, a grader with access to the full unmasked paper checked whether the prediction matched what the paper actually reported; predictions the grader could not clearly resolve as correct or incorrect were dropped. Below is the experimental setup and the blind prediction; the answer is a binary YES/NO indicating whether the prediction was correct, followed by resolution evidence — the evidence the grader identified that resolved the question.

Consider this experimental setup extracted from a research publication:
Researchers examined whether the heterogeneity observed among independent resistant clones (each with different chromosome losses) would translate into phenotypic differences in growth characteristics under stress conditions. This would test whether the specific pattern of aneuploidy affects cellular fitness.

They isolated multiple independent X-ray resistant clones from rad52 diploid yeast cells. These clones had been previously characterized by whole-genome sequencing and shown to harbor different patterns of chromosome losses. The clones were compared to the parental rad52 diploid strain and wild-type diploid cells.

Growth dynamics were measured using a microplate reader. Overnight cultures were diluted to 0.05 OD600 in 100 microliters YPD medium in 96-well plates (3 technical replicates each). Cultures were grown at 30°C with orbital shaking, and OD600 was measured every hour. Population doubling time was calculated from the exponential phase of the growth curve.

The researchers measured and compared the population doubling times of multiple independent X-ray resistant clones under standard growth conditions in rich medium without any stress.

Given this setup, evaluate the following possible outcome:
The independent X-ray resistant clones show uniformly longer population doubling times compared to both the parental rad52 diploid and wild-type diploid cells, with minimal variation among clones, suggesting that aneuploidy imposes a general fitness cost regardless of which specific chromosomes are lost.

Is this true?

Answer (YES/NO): NO